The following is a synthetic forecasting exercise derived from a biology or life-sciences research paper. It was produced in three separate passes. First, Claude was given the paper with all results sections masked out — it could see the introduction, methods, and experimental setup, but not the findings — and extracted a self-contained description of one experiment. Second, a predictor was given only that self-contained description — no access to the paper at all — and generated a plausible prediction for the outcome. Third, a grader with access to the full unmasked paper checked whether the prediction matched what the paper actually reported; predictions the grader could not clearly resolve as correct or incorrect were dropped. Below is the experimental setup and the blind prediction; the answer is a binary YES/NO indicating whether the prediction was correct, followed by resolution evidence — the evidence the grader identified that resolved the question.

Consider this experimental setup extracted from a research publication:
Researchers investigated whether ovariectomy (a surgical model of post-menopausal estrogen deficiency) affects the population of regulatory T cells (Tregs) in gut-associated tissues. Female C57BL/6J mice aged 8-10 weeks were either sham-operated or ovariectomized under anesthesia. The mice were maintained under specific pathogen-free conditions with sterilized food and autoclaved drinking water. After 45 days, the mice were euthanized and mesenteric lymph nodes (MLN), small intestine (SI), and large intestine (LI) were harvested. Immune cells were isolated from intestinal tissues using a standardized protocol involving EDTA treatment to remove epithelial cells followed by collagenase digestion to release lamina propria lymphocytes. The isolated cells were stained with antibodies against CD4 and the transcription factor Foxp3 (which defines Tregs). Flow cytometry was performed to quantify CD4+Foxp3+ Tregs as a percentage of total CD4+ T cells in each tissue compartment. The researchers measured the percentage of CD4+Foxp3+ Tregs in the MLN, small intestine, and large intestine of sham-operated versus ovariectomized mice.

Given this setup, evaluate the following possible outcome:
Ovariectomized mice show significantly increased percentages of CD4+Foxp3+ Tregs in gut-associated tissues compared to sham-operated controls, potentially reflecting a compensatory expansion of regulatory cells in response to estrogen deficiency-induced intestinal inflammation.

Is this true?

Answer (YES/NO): NO